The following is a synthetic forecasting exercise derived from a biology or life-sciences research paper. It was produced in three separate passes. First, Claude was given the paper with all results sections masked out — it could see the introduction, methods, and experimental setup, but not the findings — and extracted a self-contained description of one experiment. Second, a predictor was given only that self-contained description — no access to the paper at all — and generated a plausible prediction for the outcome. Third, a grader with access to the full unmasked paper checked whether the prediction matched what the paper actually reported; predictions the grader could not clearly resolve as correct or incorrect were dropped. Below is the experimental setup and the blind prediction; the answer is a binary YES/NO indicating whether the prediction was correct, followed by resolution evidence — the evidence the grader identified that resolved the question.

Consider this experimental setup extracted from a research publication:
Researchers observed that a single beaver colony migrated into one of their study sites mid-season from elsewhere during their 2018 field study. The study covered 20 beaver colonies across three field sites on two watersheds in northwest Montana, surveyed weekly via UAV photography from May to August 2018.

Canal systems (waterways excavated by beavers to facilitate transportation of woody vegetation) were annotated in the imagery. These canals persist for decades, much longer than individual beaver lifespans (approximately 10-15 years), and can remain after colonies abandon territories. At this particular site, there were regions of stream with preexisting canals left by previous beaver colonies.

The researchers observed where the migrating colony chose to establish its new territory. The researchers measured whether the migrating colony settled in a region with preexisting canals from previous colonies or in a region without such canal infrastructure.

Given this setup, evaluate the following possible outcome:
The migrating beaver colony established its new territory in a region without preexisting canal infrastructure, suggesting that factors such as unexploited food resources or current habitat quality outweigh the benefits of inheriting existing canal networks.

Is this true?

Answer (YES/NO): NO